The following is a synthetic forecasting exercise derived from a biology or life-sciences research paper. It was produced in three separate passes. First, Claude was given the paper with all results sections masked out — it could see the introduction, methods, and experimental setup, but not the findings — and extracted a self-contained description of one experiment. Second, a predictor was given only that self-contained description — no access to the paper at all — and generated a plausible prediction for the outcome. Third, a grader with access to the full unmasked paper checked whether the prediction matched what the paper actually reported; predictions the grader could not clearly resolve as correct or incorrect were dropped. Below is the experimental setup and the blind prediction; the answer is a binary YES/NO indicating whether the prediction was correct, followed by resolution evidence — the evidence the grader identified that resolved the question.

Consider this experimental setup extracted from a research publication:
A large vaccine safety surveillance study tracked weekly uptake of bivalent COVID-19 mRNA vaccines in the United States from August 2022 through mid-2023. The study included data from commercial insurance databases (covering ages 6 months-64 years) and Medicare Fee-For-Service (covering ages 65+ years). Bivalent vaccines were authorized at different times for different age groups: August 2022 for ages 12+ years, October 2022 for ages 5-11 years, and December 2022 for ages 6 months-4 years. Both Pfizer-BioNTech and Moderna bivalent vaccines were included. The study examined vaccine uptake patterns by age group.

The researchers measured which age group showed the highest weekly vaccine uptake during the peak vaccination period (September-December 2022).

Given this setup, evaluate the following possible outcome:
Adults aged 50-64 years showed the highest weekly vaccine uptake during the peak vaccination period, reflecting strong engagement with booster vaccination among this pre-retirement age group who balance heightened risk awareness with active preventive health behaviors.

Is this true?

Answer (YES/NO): NO